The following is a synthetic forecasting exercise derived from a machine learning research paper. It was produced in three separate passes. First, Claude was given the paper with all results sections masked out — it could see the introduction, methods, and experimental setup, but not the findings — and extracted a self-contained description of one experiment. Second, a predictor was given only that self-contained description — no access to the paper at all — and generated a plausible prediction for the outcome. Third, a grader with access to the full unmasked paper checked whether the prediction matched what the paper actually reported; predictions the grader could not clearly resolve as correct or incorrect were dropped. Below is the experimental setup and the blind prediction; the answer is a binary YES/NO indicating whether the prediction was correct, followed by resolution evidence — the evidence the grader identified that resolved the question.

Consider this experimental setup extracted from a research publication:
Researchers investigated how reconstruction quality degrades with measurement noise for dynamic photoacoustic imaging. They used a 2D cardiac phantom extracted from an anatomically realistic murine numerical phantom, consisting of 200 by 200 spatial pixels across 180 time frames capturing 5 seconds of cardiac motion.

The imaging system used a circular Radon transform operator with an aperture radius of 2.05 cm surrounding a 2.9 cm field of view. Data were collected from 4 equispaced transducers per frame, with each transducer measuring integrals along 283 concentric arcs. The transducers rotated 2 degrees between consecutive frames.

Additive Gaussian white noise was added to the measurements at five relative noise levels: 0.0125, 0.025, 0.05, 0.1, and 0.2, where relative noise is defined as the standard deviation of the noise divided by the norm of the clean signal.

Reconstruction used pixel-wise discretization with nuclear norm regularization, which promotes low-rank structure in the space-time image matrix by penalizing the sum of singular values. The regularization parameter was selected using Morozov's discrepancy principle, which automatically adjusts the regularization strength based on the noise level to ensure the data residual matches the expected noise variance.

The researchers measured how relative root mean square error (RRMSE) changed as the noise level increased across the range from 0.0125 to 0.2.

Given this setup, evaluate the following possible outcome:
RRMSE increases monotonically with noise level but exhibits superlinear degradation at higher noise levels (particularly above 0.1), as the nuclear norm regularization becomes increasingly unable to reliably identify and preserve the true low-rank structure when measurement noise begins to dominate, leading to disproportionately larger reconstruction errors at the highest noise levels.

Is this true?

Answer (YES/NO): NO